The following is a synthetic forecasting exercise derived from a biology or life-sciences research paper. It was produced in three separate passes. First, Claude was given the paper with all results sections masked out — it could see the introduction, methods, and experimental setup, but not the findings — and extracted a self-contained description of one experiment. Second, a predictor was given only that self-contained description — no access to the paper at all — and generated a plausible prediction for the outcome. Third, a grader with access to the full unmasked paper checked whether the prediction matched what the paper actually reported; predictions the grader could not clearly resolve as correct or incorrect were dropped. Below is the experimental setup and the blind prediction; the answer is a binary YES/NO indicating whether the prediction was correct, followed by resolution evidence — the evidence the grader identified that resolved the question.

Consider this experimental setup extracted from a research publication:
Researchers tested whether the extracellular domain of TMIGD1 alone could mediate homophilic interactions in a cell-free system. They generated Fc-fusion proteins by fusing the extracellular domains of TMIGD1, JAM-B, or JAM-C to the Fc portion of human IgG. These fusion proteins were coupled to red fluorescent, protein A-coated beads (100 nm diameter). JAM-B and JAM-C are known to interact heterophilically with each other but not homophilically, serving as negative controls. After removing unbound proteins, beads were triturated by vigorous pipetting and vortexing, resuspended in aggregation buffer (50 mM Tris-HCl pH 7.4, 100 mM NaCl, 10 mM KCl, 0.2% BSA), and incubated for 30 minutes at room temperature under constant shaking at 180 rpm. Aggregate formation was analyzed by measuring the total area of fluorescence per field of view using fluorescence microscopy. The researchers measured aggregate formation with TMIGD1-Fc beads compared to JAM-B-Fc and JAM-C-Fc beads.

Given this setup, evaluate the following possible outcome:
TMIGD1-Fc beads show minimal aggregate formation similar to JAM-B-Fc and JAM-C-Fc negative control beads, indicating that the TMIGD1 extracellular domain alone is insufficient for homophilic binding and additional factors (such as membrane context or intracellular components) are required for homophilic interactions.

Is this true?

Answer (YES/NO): NO